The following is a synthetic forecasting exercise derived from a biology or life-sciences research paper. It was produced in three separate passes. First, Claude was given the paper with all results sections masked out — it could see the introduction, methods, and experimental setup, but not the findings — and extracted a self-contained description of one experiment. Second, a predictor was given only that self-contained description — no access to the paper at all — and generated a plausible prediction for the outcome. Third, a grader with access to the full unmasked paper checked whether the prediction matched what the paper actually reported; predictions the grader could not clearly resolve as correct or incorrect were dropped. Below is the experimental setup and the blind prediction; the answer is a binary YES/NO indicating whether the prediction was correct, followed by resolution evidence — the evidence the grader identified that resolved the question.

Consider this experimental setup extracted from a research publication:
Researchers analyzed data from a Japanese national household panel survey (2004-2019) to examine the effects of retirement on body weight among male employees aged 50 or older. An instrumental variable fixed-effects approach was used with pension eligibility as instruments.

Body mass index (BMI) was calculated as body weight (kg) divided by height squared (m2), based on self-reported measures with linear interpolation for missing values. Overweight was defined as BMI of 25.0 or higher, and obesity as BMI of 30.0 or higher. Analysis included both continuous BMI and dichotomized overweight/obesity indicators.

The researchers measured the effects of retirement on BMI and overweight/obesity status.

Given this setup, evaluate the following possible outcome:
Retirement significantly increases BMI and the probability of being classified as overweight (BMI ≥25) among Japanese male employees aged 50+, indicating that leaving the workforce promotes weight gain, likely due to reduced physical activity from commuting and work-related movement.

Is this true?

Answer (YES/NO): NO